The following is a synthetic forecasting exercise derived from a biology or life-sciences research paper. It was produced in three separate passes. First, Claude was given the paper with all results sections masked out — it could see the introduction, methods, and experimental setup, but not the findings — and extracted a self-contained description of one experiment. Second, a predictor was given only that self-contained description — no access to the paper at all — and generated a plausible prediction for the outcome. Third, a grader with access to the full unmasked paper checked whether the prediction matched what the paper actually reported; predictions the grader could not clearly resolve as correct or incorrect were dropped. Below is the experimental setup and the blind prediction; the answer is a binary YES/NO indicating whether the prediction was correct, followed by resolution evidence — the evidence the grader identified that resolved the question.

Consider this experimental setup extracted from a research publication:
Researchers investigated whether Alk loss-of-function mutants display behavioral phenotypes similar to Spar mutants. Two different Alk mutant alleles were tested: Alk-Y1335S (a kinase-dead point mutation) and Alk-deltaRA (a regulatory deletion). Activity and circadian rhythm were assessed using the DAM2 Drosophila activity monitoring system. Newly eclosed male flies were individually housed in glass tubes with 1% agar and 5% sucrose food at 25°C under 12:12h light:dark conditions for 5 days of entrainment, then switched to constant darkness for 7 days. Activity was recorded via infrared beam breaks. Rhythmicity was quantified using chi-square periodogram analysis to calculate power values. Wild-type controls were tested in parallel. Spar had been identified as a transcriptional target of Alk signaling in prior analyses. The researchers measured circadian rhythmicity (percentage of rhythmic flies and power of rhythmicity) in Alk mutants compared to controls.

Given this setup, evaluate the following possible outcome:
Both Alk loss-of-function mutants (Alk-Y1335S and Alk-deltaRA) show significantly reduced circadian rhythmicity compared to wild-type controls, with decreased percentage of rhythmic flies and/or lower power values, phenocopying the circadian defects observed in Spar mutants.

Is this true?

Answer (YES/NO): NO